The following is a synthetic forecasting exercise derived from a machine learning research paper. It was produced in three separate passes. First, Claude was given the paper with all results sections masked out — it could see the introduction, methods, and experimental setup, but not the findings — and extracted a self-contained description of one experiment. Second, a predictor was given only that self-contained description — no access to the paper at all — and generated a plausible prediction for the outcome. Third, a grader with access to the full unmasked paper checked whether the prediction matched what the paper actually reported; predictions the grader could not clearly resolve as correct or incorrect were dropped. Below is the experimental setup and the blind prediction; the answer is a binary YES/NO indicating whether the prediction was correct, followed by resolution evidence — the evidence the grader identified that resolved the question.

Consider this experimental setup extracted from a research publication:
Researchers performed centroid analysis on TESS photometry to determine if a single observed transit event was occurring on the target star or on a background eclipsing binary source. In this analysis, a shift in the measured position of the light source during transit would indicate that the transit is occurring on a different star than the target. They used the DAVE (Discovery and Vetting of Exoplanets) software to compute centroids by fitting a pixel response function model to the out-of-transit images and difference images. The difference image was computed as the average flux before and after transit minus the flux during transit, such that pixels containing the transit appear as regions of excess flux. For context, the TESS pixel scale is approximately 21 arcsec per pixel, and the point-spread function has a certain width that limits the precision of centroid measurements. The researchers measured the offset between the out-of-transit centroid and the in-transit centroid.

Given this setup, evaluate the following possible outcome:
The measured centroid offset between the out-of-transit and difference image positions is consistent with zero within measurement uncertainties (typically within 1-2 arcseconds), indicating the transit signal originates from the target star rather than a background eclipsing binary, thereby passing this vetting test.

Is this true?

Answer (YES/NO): YES